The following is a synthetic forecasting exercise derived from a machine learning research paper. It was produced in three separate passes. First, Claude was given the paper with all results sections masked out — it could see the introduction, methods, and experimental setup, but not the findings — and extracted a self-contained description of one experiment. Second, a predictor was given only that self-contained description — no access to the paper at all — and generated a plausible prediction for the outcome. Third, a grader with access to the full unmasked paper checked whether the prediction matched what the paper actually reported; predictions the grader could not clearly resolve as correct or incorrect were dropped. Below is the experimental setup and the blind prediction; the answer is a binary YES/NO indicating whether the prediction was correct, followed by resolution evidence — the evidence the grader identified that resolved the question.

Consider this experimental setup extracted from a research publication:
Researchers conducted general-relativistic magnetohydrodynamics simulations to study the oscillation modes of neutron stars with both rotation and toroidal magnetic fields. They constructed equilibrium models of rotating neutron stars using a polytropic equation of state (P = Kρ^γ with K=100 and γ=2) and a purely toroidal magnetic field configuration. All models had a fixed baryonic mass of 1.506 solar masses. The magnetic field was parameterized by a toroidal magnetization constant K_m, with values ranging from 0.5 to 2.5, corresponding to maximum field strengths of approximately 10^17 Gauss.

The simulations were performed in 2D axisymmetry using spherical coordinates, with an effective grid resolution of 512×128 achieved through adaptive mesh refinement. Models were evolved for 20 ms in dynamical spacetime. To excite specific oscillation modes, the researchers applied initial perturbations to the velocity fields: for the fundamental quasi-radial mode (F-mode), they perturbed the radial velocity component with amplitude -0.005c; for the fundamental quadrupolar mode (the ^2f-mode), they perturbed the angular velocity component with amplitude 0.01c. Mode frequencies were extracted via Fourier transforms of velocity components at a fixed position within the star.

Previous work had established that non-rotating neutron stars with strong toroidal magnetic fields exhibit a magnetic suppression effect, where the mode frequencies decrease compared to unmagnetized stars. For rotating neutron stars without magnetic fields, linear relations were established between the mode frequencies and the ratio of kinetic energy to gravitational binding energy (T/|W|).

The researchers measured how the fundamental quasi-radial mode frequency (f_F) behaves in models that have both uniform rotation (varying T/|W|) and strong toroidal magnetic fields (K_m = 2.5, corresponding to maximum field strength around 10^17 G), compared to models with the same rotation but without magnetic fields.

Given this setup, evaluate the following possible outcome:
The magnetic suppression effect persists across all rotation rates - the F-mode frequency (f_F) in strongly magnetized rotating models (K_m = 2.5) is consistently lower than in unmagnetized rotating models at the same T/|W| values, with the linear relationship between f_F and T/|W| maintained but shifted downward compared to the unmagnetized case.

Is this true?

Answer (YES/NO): NO